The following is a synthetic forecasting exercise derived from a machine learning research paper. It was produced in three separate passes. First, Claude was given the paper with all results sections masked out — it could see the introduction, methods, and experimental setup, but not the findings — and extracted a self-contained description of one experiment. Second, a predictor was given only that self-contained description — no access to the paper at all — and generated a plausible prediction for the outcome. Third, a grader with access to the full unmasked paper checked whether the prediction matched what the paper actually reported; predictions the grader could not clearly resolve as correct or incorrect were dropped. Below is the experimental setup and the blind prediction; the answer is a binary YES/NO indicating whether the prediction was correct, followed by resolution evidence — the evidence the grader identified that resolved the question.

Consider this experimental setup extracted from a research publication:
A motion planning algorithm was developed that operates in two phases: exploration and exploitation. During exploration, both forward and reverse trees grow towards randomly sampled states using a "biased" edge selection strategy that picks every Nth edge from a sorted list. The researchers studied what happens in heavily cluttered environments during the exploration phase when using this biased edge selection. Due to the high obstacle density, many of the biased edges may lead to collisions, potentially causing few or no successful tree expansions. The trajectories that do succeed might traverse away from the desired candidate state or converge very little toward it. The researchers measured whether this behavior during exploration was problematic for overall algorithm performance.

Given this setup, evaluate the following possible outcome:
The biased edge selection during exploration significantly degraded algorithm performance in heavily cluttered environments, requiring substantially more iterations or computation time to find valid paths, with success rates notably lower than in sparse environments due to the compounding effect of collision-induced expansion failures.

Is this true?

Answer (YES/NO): NO